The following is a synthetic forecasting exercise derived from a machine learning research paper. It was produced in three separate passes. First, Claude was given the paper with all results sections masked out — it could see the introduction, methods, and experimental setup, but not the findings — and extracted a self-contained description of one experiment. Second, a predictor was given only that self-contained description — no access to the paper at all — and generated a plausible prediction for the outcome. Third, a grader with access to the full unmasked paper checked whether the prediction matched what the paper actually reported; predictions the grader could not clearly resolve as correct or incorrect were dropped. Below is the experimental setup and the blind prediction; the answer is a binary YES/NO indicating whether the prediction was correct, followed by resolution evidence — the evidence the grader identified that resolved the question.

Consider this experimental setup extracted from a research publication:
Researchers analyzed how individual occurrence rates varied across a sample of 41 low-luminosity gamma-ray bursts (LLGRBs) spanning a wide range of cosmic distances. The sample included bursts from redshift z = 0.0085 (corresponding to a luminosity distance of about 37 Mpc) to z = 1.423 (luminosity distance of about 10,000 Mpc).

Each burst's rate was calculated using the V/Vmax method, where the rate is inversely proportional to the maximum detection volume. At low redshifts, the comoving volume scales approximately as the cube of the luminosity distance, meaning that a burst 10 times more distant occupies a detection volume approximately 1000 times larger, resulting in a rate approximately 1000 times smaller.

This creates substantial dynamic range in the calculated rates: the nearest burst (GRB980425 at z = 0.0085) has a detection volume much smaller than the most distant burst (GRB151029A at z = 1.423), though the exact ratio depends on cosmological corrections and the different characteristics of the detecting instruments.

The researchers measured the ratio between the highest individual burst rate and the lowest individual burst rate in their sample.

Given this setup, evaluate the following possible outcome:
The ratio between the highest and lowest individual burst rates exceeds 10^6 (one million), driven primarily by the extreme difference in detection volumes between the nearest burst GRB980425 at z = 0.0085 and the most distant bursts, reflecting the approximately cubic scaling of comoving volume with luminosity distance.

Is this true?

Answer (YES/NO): NO